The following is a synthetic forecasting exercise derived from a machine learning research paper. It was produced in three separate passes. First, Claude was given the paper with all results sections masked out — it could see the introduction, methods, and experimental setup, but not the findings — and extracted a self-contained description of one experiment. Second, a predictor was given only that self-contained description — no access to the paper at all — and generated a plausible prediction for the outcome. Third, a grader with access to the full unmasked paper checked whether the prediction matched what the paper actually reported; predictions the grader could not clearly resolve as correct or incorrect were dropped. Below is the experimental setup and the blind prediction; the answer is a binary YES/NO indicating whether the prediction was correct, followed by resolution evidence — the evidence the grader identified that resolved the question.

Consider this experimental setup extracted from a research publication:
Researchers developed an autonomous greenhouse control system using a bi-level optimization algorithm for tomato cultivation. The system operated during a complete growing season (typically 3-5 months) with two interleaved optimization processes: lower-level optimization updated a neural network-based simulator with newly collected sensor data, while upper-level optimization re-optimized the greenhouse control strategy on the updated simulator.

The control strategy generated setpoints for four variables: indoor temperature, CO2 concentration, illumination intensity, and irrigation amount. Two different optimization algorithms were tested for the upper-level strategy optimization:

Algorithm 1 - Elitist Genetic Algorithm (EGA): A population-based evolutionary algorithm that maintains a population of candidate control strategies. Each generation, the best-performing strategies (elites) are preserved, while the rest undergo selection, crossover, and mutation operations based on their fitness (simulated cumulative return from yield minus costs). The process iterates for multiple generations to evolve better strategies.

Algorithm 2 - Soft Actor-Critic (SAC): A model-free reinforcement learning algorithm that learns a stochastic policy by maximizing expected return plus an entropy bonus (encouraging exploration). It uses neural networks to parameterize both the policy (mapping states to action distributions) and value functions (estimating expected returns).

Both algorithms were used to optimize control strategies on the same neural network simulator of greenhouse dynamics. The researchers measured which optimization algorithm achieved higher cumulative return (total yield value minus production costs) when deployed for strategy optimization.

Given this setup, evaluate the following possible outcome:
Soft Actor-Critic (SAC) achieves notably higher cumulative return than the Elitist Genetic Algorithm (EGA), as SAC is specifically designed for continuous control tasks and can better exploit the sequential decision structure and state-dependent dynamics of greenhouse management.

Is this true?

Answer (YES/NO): NO